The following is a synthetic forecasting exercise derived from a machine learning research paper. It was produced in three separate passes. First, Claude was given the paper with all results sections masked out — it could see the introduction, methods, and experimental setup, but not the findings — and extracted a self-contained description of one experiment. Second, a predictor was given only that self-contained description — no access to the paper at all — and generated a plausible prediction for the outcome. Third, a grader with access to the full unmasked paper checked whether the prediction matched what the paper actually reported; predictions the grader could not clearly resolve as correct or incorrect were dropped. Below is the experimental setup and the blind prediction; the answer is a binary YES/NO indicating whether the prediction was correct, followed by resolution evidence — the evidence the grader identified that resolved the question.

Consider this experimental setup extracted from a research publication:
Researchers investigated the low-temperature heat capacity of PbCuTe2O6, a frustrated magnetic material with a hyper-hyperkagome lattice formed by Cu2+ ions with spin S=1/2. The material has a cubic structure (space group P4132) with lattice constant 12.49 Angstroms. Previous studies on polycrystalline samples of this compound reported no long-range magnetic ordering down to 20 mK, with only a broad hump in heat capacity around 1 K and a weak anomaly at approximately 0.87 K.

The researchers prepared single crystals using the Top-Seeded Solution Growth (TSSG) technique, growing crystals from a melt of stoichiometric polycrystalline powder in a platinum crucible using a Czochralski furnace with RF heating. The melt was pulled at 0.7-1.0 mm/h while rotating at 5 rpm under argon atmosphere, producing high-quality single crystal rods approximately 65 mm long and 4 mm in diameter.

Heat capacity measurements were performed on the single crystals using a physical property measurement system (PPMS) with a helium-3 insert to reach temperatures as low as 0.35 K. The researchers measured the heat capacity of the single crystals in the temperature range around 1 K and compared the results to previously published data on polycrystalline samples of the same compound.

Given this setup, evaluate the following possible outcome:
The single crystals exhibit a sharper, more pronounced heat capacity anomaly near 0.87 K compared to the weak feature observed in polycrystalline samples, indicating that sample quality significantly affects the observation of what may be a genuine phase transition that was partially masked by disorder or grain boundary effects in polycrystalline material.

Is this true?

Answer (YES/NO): YES